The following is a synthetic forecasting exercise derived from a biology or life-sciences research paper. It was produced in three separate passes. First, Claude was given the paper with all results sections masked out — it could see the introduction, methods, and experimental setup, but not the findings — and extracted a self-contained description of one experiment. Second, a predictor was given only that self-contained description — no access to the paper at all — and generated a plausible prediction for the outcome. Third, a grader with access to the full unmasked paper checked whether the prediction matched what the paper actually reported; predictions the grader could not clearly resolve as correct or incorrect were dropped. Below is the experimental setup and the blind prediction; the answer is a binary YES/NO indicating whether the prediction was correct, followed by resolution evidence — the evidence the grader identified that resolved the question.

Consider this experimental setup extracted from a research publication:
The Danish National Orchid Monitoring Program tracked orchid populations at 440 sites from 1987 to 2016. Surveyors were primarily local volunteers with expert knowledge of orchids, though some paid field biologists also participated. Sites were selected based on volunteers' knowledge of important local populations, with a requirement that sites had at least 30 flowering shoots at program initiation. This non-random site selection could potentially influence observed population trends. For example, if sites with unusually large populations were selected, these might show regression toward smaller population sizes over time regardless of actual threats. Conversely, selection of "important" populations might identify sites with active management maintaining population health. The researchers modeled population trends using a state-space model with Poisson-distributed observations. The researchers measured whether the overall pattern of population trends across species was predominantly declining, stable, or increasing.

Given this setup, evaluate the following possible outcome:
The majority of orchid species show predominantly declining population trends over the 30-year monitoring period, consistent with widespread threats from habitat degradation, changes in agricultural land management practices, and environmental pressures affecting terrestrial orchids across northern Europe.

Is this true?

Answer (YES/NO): NO